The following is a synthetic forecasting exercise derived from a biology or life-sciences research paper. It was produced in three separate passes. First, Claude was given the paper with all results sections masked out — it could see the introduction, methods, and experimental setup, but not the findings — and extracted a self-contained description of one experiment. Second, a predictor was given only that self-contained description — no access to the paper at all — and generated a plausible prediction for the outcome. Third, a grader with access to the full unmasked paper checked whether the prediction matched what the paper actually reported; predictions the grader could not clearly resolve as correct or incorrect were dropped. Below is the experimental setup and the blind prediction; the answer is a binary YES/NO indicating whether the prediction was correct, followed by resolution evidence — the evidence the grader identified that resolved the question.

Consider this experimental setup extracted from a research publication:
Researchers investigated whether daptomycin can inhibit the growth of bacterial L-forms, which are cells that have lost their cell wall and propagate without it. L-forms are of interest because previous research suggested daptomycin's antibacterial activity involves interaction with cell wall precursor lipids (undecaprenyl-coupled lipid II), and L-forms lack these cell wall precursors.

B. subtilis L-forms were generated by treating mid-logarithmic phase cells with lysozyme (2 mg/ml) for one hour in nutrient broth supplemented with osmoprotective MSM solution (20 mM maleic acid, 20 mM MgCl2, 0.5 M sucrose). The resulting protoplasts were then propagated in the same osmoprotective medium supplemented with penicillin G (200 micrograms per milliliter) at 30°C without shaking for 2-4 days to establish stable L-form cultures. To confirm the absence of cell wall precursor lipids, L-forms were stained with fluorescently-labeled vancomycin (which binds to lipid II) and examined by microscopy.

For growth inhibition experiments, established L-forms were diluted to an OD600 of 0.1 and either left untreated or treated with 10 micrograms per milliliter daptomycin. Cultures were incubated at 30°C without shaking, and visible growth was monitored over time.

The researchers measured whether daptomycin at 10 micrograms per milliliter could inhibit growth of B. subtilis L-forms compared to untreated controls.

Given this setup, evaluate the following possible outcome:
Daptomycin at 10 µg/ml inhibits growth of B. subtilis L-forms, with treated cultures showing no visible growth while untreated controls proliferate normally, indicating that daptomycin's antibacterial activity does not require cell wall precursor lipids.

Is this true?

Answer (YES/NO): YES